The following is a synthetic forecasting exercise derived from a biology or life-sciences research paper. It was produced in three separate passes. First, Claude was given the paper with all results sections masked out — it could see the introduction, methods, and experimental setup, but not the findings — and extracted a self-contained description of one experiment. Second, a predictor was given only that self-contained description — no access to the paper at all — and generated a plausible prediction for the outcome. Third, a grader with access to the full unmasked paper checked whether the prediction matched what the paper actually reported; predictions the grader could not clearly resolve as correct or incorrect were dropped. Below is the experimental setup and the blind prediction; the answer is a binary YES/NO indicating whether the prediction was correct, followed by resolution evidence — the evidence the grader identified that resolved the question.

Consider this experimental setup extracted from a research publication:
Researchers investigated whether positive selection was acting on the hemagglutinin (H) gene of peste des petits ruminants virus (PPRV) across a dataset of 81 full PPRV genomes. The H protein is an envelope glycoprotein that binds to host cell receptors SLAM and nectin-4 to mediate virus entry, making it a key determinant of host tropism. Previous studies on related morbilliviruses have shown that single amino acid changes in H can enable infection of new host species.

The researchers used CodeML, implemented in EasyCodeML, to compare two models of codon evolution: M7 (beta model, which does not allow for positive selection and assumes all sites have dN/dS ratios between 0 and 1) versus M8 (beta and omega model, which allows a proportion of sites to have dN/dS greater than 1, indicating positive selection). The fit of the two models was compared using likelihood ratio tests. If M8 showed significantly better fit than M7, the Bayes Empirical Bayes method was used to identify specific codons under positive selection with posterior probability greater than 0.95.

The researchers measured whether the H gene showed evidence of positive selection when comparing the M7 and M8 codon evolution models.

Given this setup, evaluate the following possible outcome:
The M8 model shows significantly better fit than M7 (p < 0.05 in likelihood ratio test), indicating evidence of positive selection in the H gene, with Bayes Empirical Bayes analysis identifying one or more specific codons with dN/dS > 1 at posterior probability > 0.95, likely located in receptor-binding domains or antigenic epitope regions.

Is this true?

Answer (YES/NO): YES